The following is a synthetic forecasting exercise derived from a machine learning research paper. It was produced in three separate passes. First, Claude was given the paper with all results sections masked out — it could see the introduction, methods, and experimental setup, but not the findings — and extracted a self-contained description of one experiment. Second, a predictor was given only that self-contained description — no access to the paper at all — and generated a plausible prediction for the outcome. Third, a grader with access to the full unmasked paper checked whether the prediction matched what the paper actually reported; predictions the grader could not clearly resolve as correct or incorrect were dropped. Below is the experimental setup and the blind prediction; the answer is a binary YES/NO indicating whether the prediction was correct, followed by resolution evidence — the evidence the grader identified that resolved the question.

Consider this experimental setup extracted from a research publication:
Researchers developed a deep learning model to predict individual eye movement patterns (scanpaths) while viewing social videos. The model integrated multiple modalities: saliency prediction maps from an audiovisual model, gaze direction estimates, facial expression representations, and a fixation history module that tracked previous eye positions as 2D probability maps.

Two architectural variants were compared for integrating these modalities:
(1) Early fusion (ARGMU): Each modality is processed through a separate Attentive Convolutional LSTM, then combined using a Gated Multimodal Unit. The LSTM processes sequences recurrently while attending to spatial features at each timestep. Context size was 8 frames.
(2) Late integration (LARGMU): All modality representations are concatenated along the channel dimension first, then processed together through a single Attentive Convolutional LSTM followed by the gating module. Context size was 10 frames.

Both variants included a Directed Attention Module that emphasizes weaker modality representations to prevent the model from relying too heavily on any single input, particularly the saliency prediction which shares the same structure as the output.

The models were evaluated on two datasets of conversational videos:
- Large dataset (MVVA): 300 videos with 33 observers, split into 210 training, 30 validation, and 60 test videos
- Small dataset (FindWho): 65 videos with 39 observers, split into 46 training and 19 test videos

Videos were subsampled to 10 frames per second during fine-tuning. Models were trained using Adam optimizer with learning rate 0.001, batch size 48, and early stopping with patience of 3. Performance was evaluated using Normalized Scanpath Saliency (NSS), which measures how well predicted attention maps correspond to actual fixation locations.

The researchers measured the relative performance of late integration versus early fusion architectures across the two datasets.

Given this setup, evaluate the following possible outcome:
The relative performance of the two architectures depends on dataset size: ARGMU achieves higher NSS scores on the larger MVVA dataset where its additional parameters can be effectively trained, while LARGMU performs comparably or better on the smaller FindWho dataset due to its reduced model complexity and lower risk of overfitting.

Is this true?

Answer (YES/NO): NO